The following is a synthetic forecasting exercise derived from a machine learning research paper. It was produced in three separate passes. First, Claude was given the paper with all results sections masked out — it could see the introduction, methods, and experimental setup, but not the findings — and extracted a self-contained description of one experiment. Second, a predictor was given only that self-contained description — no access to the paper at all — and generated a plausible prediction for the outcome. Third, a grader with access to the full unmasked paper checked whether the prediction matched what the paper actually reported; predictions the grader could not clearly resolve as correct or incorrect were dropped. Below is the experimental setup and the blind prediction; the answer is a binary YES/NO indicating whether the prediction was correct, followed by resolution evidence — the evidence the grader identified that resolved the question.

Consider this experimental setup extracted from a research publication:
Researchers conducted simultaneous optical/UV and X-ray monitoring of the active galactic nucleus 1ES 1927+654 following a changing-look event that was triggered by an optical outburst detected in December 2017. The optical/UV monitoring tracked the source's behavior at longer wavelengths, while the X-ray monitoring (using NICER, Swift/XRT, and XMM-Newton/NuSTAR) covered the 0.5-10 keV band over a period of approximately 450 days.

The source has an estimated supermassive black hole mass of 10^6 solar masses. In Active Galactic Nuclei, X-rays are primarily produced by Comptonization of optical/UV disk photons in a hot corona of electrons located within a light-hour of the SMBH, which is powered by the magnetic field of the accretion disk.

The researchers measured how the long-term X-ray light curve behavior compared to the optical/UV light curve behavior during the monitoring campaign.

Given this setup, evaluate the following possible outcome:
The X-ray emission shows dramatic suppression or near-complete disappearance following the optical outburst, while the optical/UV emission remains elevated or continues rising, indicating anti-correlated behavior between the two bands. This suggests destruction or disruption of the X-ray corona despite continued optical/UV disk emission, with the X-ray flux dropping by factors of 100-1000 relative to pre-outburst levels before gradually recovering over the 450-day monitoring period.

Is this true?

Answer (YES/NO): YES